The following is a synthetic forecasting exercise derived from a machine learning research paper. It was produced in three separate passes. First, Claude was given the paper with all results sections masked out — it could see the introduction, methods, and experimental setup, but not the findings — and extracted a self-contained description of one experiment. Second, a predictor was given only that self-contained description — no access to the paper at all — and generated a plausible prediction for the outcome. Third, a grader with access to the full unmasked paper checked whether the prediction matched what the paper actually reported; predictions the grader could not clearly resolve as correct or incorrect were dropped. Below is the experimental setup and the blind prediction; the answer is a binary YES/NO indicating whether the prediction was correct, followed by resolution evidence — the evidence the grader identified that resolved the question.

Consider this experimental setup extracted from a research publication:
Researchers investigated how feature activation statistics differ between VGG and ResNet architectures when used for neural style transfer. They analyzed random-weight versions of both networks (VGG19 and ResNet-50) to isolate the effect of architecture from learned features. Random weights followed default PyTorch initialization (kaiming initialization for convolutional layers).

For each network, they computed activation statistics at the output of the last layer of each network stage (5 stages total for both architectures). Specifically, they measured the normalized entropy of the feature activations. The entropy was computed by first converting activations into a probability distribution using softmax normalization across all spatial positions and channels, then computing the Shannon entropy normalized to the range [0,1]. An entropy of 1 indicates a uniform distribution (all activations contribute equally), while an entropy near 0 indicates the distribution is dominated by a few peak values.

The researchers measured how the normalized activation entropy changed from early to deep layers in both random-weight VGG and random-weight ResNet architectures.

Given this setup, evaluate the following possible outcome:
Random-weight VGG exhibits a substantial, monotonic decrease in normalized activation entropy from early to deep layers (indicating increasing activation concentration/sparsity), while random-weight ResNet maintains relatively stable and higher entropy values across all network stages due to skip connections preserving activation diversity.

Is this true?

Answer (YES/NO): NO